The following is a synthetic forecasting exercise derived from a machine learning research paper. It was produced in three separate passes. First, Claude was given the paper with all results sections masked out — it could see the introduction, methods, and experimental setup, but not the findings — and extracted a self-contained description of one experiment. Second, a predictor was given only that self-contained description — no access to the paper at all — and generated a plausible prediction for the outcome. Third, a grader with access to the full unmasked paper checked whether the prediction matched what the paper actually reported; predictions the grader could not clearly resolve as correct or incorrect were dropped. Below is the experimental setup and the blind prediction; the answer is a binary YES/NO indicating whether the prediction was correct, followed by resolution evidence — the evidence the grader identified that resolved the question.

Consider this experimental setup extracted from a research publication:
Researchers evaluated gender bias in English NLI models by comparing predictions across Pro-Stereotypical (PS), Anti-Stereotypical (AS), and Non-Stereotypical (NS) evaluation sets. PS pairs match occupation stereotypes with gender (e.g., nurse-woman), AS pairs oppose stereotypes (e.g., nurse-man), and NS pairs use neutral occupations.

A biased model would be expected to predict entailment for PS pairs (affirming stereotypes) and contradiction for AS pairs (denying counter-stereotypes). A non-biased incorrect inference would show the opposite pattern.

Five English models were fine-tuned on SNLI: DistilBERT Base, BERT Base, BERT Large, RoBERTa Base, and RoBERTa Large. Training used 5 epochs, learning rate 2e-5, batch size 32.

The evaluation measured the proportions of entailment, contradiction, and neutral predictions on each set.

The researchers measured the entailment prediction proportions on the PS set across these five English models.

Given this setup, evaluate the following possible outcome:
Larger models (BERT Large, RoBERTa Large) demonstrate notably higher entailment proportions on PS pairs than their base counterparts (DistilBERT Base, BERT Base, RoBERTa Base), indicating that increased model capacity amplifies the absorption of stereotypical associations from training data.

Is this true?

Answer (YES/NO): NO